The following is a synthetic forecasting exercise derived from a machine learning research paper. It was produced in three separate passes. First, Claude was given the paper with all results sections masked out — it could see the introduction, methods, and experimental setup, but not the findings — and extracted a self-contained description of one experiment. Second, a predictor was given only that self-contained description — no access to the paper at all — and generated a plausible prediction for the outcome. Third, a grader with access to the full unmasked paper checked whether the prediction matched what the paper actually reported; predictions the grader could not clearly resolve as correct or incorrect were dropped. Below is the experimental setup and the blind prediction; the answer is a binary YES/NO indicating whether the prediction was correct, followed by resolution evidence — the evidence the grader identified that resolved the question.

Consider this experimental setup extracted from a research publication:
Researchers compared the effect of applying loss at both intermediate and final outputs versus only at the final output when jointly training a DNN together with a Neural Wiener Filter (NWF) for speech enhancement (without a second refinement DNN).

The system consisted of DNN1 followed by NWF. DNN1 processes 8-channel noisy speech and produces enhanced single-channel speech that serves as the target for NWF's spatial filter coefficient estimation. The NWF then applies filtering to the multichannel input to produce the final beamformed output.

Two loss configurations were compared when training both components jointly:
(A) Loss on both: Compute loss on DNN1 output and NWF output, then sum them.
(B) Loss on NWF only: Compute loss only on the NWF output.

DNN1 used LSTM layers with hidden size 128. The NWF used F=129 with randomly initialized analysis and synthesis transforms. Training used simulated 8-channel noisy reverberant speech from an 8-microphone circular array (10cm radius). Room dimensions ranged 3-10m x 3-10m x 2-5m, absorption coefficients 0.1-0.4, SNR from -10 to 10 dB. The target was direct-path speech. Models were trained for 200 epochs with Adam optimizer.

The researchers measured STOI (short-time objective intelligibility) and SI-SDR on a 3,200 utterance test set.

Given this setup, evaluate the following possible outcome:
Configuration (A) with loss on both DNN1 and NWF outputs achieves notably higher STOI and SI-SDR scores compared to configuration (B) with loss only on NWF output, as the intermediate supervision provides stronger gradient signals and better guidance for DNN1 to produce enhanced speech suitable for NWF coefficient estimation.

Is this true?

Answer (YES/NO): NO